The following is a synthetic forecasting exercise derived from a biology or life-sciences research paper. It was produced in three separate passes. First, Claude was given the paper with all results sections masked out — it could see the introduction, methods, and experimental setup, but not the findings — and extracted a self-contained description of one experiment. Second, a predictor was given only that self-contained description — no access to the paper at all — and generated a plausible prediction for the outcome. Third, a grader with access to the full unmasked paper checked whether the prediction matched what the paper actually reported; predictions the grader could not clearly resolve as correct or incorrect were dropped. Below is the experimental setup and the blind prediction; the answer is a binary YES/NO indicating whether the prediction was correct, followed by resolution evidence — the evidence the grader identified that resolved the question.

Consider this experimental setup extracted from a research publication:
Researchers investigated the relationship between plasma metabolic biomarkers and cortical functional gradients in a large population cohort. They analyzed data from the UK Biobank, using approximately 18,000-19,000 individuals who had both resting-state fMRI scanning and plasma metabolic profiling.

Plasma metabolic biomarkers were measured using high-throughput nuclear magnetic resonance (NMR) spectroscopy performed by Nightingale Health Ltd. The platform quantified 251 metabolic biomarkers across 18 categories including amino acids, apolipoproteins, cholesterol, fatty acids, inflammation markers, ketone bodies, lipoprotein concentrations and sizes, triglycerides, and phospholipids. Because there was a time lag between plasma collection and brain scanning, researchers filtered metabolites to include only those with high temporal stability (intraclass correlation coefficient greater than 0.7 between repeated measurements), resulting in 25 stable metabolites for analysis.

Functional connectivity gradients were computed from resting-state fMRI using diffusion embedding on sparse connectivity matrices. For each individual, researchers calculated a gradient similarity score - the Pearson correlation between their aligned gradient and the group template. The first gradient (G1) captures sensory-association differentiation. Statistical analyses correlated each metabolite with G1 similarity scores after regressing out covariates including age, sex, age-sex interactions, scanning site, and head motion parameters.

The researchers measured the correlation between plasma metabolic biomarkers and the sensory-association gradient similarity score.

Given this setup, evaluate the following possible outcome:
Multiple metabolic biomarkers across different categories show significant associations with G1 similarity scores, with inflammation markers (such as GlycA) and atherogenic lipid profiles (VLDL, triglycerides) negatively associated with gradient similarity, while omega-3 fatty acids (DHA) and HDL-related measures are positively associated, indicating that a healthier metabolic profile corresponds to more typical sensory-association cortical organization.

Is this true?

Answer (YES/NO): NO